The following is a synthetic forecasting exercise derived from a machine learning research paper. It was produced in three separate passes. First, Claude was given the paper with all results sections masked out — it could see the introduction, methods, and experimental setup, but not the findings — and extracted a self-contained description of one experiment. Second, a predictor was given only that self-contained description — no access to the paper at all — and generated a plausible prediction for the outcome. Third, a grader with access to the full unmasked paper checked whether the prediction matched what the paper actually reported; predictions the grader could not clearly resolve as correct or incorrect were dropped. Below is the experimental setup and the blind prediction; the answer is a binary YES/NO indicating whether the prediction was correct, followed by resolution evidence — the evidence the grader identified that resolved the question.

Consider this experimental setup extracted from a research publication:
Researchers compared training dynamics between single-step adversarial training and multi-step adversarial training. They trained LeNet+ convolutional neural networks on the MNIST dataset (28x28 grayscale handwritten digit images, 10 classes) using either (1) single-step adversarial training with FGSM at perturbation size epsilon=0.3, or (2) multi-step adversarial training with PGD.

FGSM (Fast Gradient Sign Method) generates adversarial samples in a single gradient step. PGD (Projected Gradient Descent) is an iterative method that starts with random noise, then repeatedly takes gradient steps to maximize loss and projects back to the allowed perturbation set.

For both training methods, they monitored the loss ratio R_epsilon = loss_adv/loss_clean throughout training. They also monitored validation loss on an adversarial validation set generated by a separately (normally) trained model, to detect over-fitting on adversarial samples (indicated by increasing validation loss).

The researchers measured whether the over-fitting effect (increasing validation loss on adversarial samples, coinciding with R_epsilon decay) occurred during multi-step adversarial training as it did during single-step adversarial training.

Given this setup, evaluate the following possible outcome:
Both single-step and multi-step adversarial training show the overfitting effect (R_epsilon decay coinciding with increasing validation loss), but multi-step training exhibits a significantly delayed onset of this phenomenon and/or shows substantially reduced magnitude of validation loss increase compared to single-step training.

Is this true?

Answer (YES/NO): NO